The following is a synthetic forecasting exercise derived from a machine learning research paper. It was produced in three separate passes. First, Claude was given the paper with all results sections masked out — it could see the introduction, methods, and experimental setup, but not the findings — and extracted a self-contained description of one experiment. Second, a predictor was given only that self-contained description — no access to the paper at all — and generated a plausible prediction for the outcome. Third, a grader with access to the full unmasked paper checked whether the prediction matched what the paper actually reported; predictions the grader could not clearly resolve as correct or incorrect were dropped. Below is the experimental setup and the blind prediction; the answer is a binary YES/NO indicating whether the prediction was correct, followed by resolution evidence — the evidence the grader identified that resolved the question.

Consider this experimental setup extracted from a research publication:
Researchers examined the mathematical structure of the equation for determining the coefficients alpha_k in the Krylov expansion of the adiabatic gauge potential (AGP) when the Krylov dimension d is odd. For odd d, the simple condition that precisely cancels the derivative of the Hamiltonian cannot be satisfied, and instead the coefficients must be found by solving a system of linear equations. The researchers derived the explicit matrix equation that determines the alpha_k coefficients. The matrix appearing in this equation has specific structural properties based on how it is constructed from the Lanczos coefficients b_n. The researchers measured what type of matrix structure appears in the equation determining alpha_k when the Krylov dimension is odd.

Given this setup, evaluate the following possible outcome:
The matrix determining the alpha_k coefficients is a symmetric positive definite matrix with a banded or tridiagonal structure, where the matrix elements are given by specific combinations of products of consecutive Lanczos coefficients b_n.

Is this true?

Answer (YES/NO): NO